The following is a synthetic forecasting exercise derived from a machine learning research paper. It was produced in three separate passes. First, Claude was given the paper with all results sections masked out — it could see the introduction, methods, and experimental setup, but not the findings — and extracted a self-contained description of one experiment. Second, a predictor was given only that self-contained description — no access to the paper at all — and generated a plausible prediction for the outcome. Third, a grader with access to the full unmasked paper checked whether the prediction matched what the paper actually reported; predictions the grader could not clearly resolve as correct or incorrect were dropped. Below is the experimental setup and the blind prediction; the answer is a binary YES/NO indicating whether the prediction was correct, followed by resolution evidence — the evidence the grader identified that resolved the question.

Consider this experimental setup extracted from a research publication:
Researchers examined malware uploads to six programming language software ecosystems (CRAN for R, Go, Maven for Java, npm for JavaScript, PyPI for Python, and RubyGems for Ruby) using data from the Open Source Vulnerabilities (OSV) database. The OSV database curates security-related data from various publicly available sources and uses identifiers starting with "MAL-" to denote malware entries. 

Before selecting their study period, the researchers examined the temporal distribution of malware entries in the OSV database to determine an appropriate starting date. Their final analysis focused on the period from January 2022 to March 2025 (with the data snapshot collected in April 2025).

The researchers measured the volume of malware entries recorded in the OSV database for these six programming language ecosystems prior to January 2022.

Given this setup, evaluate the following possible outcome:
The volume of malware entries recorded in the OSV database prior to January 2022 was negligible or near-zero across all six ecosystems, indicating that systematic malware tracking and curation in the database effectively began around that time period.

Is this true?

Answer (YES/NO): YES